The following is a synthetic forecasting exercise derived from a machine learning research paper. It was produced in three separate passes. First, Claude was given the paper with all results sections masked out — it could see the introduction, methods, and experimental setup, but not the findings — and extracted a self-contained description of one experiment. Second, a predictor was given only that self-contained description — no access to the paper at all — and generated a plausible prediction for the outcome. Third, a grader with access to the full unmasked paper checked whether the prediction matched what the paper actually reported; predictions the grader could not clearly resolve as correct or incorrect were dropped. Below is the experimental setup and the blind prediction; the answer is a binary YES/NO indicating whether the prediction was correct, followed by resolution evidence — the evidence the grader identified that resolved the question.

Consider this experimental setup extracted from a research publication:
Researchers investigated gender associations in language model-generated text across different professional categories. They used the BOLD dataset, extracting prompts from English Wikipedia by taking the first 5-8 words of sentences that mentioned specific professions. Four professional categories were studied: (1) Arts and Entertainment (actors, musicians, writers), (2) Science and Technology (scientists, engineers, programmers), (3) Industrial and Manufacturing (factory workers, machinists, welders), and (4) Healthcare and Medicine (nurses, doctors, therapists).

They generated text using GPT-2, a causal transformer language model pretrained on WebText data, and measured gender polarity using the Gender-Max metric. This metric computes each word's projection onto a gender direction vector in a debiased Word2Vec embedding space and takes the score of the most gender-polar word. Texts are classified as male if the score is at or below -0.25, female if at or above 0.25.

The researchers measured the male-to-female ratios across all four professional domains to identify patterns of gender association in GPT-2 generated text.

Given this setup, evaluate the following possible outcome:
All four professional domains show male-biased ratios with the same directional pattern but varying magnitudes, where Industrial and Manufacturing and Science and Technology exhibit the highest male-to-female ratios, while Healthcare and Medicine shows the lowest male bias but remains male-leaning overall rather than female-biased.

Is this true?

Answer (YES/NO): NO